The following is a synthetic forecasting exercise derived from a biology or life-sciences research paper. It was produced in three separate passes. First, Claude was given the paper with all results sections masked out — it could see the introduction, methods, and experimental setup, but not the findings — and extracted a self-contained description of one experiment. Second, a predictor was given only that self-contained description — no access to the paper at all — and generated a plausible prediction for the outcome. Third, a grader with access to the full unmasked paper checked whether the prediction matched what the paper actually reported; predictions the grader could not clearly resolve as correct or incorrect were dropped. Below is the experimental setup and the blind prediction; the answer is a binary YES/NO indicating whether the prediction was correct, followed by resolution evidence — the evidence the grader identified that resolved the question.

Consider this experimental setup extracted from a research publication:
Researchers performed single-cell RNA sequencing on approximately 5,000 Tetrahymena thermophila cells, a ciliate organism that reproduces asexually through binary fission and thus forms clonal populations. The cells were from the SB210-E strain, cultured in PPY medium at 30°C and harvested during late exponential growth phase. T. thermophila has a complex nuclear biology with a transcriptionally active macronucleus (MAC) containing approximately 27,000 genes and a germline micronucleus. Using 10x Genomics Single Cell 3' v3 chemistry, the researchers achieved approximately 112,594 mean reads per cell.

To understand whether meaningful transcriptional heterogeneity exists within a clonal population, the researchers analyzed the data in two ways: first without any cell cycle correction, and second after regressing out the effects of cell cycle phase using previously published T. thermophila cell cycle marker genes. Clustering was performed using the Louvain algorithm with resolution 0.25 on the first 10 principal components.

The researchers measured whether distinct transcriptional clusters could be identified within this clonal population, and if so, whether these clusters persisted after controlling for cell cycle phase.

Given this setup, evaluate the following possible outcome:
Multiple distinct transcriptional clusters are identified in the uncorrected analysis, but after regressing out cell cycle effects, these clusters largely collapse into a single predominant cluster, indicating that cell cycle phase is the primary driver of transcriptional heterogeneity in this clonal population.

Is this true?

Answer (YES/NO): NO